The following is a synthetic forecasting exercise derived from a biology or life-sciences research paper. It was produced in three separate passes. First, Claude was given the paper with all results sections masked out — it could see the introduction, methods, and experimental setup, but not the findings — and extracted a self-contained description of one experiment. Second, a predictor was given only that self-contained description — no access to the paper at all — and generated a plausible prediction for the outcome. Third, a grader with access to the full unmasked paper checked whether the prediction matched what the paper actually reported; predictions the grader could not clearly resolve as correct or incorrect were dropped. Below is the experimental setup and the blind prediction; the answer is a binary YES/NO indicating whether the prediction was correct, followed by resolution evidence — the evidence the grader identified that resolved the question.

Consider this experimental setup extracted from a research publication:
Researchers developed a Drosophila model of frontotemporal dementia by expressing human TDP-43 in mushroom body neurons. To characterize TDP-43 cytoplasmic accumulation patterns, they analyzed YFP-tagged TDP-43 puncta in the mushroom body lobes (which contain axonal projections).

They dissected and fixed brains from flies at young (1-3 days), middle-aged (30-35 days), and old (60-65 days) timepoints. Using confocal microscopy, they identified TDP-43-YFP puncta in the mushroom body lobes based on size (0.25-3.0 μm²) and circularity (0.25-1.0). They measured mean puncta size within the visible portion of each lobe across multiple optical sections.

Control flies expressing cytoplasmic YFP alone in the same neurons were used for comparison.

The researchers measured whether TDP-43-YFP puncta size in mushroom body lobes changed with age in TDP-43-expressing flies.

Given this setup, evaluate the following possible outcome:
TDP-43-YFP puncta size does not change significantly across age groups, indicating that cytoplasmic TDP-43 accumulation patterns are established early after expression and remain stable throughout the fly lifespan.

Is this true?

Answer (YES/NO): NO